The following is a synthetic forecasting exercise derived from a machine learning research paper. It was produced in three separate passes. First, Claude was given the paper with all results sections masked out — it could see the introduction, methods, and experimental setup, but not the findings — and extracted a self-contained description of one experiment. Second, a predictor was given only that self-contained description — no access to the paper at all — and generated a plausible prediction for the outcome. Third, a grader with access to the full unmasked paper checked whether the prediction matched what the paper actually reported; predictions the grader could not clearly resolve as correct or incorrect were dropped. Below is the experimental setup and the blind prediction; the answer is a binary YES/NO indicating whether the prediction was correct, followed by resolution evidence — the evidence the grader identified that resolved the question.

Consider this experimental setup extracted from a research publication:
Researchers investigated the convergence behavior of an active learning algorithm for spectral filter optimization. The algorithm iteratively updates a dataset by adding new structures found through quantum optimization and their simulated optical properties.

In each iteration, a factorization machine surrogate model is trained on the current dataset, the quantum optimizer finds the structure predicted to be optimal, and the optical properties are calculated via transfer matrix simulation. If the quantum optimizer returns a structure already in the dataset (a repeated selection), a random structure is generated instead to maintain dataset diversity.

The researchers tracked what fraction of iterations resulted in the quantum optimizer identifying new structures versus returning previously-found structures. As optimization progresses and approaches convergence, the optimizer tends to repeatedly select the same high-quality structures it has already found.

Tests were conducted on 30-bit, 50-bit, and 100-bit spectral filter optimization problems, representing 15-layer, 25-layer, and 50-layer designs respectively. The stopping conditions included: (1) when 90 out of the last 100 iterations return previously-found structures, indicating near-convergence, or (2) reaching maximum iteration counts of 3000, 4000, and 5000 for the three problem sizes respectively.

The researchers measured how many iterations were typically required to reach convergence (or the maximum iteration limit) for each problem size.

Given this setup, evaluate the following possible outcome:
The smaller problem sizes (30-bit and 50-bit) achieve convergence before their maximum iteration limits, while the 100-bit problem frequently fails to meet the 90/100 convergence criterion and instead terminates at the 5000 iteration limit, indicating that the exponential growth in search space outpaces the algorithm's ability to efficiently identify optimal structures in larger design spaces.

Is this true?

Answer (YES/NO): NO